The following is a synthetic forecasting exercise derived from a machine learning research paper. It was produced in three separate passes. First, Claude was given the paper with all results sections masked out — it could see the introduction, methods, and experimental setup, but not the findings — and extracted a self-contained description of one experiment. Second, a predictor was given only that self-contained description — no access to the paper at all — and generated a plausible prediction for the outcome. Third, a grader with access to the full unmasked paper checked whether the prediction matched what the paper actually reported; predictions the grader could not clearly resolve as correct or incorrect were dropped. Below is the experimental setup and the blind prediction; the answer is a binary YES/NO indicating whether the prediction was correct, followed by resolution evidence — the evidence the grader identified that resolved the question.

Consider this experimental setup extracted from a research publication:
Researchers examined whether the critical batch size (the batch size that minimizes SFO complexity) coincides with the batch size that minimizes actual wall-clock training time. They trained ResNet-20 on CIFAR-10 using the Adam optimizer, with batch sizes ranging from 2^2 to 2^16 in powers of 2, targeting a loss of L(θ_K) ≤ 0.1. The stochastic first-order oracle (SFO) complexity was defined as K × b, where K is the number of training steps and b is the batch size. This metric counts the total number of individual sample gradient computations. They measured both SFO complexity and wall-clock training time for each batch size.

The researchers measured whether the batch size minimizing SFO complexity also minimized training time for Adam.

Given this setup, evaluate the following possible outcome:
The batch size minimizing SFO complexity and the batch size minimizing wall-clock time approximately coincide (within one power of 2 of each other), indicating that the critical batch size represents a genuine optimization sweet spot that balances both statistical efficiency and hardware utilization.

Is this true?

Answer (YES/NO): YES